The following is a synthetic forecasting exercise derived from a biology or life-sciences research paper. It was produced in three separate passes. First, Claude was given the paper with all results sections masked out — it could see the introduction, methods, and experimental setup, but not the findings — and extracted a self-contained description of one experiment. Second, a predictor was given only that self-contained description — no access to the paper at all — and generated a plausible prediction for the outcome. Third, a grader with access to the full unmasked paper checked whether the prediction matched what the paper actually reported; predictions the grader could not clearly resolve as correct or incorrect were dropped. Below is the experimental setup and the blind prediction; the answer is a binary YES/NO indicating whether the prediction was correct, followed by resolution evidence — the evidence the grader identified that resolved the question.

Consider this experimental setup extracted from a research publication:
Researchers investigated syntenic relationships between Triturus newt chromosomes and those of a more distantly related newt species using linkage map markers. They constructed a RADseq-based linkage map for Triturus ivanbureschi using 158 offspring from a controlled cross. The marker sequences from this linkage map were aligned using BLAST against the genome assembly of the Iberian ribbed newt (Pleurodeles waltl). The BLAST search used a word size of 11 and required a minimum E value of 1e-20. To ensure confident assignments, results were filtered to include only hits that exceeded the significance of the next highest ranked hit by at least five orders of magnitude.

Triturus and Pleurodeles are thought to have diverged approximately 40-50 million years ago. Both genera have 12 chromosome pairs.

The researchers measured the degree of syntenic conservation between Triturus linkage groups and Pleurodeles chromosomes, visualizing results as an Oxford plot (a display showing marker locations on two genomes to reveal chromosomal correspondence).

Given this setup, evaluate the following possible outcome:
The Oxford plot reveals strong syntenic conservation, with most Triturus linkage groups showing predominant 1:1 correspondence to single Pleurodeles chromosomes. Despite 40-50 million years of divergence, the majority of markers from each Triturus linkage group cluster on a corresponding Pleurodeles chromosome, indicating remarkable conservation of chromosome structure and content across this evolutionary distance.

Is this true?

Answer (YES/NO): YES